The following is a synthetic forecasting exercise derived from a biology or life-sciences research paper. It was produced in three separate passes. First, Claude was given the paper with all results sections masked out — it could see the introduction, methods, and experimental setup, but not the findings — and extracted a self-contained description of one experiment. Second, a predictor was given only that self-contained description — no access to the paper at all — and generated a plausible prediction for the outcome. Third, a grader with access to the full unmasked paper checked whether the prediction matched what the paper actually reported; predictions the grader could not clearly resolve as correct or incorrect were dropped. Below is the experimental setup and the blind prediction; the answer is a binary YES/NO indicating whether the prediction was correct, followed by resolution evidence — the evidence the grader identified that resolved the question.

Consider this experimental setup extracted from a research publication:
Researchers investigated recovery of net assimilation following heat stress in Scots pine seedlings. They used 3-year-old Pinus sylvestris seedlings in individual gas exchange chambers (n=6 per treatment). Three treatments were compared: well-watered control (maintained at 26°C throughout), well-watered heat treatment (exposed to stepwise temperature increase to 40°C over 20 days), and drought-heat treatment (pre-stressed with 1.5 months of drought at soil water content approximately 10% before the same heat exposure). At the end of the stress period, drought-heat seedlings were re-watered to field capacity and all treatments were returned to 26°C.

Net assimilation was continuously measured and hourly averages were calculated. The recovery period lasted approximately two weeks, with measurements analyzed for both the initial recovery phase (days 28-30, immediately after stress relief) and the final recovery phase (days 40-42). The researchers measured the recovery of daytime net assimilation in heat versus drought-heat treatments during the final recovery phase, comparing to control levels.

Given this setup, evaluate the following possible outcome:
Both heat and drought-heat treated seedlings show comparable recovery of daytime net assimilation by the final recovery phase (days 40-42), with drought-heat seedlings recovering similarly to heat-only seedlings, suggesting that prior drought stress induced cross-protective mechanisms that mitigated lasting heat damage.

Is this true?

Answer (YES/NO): NO